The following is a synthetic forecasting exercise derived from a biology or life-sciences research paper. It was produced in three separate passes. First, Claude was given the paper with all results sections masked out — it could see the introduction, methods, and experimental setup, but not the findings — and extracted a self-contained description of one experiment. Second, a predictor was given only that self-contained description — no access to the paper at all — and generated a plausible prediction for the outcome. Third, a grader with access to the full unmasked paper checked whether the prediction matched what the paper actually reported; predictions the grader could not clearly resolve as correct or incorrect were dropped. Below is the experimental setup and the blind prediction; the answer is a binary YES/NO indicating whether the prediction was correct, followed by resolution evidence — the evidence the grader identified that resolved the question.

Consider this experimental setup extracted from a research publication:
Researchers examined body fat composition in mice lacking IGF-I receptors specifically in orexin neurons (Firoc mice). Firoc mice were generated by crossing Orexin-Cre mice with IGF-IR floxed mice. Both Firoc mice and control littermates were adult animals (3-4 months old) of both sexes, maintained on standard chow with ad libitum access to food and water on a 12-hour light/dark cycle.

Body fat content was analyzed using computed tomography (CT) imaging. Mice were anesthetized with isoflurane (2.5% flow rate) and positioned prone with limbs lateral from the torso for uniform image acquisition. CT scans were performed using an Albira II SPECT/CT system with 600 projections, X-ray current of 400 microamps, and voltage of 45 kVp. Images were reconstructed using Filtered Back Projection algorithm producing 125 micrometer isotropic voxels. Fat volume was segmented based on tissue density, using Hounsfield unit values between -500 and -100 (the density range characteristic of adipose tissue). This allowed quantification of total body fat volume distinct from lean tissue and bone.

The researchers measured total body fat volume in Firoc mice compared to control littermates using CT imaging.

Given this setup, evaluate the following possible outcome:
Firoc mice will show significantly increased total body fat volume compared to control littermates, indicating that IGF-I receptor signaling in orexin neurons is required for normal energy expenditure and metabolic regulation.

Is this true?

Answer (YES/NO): NO